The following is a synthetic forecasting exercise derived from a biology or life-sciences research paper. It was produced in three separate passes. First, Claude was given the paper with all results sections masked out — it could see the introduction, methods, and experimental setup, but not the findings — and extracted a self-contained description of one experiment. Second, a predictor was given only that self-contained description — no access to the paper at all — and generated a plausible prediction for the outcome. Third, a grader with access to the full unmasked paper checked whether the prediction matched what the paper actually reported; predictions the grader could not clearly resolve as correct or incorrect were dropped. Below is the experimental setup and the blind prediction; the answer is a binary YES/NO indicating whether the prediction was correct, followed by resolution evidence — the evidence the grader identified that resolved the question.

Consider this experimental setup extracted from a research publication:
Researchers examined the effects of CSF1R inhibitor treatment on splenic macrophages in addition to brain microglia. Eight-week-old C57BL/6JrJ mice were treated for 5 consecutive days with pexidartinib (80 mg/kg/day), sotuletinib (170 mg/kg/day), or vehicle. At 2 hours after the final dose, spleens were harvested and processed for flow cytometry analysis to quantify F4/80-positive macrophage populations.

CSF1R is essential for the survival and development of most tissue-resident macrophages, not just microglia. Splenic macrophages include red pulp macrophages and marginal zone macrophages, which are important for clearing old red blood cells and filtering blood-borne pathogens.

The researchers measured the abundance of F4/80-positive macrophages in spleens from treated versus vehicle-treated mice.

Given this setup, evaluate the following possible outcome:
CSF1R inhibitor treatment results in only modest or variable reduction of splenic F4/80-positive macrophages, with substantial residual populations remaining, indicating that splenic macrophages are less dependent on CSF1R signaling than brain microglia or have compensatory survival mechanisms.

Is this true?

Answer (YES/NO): NO